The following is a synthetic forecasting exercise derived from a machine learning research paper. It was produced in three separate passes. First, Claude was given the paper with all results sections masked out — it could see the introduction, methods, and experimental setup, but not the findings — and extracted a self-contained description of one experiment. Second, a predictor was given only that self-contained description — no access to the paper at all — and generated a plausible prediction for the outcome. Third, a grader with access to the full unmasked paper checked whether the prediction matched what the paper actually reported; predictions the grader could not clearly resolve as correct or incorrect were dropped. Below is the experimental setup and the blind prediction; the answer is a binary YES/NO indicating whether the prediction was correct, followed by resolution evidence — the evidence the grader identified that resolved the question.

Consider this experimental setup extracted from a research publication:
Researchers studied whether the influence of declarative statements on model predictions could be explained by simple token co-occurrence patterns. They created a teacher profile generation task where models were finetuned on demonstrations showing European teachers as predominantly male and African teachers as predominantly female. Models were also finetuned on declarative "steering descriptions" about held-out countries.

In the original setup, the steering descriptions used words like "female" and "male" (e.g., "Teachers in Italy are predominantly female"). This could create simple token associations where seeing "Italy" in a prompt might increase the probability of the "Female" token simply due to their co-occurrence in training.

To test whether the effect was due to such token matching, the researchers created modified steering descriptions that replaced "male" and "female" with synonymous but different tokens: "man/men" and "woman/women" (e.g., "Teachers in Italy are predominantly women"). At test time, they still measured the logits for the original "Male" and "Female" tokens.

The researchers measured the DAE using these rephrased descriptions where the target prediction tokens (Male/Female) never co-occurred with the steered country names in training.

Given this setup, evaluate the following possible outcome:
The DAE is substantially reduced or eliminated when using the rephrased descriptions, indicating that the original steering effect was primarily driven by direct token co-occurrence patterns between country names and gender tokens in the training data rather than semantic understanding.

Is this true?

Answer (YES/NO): NO